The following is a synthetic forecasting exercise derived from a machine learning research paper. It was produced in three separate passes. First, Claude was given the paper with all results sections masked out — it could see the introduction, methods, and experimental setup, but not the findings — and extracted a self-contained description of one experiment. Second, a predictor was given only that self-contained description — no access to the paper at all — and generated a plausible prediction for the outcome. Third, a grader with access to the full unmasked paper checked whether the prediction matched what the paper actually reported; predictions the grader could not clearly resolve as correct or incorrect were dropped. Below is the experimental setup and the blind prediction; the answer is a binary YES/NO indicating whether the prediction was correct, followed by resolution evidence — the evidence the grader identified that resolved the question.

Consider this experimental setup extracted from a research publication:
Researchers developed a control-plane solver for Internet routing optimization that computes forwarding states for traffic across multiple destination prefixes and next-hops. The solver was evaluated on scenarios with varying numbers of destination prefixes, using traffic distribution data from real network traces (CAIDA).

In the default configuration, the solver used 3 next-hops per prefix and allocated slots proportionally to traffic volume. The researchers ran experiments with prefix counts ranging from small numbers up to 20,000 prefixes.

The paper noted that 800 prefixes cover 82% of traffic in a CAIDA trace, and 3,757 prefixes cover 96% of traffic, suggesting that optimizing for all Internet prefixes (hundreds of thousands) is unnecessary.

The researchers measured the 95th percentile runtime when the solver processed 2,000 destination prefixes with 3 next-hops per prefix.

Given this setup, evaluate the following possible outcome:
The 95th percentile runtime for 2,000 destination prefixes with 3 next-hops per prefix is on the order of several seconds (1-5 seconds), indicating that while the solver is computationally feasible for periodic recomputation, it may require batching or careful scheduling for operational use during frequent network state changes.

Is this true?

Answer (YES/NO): NO